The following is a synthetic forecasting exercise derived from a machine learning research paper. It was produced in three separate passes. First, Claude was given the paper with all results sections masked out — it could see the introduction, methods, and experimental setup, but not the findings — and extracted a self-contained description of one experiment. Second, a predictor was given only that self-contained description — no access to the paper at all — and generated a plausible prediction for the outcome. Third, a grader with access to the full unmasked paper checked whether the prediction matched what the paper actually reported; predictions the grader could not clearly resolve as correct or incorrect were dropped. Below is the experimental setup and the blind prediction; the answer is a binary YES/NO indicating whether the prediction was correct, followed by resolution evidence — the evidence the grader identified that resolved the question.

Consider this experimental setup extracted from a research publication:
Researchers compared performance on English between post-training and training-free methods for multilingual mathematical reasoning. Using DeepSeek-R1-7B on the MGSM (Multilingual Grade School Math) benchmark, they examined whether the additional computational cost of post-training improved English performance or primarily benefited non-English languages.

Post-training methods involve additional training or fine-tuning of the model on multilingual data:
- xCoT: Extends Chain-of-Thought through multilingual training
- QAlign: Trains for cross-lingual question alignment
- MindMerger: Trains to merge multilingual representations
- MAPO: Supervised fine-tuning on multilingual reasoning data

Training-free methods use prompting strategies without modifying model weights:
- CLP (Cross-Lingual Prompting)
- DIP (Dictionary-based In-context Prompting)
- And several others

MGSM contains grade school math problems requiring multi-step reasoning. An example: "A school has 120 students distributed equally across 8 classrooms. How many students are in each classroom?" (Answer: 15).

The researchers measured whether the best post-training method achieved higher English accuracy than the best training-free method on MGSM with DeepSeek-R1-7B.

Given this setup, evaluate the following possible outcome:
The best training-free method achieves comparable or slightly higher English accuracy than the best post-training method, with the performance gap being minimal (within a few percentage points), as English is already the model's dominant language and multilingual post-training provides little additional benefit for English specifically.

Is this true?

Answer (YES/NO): YES